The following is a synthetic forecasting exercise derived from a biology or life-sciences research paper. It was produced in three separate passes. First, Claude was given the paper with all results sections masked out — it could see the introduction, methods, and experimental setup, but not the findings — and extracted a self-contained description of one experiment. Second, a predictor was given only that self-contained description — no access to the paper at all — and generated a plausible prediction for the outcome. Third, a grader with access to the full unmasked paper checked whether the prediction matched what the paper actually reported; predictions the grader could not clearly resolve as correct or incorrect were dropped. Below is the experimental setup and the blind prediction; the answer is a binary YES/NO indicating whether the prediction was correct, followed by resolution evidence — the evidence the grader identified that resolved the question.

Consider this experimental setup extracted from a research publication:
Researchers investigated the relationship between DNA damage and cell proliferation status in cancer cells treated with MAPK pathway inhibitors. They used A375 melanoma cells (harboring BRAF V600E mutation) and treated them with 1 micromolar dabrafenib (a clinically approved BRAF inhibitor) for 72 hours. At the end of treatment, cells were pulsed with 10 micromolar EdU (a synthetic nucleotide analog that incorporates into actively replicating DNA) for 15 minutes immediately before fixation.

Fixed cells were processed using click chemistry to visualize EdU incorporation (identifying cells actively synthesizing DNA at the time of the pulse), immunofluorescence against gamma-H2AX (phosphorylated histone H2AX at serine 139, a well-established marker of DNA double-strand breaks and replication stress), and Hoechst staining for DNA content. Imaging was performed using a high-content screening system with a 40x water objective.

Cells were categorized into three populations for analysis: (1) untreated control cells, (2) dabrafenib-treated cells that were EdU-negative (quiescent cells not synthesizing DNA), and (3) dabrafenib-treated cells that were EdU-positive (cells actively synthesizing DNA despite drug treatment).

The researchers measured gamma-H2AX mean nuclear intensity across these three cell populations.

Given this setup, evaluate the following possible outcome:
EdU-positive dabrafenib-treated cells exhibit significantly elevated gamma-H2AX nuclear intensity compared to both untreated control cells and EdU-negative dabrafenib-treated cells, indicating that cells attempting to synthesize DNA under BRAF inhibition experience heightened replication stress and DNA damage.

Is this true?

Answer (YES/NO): YES